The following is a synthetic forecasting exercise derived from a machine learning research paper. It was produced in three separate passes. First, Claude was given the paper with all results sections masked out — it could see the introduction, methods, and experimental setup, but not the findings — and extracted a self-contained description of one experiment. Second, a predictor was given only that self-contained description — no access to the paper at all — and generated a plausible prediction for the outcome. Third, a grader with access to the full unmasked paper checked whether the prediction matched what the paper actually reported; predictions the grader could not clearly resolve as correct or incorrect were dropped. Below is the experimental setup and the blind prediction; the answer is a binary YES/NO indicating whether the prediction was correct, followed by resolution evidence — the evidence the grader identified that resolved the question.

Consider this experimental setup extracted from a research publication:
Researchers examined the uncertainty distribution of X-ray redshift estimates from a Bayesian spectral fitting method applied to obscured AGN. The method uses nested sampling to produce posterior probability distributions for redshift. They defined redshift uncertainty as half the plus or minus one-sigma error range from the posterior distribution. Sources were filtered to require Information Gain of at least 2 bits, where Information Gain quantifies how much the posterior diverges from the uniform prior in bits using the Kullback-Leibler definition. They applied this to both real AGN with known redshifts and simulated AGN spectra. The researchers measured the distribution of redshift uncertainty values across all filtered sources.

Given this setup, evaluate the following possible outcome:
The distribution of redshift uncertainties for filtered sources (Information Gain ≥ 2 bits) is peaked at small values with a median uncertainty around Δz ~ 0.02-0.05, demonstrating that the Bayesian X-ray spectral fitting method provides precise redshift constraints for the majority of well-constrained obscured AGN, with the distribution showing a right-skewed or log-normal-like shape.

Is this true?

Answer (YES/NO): NO